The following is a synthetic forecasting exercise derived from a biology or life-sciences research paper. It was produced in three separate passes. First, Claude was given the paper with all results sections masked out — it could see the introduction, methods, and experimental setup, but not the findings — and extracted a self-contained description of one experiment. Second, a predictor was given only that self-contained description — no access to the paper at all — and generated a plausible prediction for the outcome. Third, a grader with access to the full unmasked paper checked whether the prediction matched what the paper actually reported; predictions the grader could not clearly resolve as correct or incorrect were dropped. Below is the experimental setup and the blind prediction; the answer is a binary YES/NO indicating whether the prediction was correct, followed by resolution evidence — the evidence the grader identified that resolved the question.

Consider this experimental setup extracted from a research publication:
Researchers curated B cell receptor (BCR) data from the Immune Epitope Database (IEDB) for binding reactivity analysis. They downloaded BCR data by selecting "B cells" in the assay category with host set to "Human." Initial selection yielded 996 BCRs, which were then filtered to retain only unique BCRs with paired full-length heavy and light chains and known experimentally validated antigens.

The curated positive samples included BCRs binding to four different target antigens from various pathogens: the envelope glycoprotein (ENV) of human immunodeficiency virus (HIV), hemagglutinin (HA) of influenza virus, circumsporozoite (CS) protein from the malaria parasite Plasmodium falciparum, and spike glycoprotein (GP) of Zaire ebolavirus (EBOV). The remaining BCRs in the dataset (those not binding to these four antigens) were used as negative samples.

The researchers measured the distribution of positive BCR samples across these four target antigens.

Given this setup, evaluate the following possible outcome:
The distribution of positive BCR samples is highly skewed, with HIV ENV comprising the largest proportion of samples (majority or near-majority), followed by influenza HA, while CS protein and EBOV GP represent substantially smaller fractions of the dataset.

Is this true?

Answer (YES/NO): YES